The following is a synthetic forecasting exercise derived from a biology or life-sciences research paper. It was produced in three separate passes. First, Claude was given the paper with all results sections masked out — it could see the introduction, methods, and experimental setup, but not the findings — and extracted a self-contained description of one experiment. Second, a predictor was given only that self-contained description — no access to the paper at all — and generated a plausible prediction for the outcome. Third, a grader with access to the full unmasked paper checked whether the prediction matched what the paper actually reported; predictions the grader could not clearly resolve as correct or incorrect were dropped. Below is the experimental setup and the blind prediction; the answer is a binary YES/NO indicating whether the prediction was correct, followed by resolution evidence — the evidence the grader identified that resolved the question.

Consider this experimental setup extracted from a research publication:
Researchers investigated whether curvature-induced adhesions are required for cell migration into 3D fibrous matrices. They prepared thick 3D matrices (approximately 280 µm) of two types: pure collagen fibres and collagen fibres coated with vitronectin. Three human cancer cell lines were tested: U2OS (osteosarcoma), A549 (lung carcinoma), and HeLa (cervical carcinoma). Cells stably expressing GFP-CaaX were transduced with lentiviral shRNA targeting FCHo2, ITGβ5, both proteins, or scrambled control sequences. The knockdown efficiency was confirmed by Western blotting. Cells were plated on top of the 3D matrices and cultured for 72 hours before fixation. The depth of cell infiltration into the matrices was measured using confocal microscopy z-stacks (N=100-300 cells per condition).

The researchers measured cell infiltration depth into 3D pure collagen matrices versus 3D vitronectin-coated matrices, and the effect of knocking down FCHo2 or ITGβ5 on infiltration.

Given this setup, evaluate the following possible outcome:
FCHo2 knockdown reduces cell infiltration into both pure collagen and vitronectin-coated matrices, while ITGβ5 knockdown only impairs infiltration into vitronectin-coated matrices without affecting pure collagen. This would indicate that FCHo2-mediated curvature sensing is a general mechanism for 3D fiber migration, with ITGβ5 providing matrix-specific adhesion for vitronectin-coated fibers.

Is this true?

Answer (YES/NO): NO